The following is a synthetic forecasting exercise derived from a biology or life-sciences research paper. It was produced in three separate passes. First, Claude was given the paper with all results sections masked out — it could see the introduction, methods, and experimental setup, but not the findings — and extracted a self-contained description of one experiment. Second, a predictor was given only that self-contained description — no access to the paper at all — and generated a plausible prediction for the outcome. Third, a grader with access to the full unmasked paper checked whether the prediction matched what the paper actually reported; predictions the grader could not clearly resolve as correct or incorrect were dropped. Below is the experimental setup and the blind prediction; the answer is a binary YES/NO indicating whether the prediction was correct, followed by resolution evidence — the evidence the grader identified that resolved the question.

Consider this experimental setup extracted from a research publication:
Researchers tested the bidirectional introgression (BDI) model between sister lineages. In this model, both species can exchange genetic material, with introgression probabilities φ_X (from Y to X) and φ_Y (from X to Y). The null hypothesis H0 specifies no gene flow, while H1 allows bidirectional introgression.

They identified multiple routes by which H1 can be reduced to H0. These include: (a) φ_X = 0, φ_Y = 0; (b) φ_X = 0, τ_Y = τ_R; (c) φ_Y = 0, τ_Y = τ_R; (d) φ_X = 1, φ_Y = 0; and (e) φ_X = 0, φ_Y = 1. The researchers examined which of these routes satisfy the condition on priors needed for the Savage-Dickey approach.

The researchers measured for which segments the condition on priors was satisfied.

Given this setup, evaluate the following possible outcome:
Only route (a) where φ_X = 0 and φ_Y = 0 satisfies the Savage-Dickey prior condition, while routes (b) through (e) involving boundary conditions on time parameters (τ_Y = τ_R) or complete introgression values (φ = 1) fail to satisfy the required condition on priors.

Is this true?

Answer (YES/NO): NO